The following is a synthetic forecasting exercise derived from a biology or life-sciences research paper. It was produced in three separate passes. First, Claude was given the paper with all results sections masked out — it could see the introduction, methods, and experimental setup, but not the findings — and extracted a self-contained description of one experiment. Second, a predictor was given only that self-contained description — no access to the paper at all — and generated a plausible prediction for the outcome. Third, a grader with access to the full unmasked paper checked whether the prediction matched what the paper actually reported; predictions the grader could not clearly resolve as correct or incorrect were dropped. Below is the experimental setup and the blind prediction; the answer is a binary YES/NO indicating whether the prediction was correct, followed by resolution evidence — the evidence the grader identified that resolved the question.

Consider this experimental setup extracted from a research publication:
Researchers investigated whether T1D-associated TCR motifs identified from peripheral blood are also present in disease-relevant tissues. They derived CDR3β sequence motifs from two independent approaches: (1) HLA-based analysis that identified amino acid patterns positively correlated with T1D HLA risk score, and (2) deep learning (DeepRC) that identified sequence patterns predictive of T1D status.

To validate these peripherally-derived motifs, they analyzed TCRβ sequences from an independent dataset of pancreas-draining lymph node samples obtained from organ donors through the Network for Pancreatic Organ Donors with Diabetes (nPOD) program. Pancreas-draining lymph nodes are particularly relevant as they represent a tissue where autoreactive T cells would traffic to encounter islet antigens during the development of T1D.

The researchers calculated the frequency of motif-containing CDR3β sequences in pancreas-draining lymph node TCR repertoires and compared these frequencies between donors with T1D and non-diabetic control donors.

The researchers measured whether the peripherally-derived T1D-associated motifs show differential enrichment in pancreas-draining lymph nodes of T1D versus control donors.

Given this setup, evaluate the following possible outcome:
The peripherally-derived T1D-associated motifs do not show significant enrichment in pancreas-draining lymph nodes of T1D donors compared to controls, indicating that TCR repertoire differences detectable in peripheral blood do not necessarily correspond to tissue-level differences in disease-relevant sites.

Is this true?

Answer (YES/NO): NO